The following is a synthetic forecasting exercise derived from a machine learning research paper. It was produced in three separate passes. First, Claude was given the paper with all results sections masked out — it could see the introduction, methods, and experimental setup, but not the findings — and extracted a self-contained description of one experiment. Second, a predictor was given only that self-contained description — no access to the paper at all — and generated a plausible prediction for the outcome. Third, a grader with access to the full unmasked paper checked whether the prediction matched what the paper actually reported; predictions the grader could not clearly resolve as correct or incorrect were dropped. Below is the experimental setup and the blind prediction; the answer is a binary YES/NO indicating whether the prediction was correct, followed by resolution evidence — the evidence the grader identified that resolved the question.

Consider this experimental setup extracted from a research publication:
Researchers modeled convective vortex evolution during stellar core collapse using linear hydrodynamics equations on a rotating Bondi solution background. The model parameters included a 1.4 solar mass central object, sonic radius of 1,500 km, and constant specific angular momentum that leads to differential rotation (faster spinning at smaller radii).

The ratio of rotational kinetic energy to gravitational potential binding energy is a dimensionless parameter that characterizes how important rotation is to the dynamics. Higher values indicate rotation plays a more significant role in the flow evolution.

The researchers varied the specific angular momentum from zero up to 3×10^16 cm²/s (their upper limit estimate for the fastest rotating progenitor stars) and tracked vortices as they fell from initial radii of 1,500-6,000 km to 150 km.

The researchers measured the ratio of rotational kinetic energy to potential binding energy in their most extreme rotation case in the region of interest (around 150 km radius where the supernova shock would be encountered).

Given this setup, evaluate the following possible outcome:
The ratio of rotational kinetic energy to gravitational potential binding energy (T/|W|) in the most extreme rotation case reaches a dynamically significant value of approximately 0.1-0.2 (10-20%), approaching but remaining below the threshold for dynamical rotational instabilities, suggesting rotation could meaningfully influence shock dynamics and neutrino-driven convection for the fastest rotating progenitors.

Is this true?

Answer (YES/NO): YES